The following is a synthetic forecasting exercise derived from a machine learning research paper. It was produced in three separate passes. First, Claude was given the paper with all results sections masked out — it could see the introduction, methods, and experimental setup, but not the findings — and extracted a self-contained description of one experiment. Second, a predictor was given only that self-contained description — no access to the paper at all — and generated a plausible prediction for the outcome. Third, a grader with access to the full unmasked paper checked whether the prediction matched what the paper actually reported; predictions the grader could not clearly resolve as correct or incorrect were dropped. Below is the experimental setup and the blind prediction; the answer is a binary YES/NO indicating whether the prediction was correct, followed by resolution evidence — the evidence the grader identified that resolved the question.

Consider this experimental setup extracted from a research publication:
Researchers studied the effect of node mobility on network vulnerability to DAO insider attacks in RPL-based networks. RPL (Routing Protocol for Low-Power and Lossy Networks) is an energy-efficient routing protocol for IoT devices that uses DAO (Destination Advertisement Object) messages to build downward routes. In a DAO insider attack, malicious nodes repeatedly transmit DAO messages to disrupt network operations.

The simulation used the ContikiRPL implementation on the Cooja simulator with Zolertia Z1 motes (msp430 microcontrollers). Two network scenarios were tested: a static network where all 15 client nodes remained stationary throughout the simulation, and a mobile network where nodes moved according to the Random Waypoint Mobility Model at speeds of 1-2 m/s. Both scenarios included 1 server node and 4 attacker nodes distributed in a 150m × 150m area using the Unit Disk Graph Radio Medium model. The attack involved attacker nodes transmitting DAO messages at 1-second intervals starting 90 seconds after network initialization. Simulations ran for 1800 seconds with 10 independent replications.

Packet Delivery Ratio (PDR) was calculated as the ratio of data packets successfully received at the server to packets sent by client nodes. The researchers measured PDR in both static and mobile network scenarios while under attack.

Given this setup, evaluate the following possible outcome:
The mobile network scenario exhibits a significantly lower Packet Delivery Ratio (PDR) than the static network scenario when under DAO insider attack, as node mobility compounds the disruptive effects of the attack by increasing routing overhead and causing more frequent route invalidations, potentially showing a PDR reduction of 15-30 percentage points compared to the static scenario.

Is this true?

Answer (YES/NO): NO